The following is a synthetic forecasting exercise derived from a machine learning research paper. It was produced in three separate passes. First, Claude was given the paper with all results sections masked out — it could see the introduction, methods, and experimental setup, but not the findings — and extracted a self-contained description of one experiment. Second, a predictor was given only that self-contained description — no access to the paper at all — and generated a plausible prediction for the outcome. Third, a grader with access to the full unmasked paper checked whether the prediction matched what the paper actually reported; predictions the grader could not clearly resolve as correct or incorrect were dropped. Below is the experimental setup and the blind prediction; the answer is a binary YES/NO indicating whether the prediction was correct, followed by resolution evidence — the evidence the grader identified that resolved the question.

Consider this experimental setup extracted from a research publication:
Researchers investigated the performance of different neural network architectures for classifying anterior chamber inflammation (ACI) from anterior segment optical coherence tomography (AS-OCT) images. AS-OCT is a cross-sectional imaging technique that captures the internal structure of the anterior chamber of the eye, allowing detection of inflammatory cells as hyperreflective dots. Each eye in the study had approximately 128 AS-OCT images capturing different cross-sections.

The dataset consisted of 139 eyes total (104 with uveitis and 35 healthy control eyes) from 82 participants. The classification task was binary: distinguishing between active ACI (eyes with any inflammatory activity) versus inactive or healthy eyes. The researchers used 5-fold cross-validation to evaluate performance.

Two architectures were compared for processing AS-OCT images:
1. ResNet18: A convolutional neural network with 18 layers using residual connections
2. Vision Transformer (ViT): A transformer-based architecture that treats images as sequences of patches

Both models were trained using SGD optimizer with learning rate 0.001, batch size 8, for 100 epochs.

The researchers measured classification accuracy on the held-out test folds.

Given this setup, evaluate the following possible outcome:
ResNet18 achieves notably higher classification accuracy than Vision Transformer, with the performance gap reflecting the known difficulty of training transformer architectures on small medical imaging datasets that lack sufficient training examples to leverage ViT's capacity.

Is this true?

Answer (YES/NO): YES